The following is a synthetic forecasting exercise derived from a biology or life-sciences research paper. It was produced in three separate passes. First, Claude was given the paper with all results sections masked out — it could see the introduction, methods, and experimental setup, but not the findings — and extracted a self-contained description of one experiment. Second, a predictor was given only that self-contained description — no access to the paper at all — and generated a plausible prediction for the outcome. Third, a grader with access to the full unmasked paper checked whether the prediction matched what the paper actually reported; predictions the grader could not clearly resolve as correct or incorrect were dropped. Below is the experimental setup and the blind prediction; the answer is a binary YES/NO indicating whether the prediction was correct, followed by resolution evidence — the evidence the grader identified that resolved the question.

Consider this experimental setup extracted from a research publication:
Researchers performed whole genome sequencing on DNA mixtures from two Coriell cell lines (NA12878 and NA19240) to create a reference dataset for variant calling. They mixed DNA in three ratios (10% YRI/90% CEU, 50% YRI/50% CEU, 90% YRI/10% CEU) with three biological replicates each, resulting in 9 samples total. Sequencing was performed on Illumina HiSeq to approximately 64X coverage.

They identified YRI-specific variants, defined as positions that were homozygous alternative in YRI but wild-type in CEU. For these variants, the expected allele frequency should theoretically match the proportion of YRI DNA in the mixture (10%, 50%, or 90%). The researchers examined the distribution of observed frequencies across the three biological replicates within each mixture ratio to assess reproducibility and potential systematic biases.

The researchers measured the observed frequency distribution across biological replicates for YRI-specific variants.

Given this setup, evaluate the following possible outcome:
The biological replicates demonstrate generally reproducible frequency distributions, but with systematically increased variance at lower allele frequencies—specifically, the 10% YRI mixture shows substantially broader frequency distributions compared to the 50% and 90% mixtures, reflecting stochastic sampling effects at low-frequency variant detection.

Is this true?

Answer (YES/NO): NO